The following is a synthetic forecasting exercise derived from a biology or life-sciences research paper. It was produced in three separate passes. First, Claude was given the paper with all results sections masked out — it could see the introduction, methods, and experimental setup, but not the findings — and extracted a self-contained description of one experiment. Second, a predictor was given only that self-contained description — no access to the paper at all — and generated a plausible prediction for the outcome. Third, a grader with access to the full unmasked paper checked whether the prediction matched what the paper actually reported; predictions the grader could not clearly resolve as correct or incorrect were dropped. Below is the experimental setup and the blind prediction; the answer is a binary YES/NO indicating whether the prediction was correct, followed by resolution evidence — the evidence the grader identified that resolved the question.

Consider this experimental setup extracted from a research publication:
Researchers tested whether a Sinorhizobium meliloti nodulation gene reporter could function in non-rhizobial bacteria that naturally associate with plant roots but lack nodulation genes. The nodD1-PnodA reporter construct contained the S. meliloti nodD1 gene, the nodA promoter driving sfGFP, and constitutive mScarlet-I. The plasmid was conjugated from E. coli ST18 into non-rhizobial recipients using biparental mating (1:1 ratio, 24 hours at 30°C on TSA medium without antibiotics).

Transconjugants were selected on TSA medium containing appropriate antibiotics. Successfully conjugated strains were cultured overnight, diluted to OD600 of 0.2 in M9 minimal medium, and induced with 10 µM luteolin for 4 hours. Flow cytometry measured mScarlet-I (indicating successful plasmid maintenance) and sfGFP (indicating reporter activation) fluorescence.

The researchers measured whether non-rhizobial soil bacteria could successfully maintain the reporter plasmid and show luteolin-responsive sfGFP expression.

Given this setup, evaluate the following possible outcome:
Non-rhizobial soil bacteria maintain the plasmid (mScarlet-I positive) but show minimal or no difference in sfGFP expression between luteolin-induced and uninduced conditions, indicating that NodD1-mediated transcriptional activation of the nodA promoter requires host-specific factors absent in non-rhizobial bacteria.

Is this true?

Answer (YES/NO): NO